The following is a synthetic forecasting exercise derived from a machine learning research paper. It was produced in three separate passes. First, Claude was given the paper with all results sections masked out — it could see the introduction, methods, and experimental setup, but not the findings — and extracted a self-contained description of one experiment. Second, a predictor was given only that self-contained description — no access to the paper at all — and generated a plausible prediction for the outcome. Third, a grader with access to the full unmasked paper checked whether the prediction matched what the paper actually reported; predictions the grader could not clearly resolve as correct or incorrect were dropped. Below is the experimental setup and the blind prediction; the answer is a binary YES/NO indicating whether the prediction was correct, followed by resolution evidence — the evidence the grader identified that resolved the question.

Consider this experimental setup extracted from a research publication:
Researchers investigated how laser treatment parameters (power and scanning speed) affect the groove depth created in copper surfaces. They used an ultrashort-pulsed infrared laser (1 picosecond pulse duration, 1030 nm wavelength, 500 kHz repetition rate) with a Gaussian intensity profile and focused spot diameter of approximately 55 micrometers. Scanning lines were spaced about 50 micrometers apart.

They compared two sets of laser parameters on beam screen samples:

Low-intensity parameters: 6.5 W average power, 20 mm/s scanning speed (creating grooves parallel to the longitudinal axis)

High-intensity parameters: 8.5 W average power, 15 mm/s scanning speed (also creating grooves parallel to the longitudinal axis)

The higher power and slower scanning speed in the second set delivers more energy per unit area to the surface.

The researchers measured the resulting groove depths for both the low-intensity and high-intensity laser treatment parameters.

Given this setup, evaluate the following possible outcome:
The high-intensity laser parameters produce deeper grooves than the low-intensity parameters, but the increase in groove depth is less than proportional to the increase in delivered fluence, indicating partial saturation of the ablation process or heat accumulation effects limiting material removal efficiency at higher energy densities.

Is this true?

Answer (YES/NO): NO